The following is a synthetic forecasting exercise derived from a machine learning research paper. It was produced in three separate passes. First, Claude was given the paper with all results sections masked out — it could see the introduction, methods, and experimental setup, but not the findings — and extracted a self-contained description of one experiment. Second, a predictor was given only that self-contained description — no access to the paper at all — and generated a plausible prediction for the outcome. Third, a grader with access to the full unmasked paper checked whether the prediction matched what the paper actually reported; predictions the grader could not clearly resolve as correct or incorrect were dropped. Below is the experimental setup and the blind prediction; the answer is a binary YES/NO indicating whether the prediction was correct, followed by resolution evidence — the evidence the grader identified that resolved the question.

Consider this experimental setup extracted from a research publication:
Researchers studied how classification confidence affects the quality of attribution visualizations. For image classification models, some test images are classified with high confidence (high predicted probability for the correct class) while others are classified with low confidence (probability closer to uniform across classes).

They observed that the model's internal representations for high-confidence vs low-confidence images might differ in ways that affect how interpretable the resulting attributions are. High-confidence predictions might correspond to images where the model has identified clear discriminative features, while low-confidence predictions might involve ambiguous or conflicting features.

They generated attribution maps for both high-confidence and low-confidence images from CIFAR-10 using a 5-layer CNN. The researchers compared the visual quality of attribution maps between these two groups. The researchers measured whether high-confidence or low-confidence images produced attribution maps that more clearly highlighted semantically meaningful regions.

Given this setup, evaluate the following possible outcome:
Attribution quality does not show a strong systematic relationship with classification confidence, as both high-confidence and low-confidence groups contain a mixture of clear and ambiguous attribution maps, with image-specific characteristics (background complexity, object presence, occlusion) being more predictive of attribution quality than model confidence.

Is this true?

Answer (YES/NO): NO